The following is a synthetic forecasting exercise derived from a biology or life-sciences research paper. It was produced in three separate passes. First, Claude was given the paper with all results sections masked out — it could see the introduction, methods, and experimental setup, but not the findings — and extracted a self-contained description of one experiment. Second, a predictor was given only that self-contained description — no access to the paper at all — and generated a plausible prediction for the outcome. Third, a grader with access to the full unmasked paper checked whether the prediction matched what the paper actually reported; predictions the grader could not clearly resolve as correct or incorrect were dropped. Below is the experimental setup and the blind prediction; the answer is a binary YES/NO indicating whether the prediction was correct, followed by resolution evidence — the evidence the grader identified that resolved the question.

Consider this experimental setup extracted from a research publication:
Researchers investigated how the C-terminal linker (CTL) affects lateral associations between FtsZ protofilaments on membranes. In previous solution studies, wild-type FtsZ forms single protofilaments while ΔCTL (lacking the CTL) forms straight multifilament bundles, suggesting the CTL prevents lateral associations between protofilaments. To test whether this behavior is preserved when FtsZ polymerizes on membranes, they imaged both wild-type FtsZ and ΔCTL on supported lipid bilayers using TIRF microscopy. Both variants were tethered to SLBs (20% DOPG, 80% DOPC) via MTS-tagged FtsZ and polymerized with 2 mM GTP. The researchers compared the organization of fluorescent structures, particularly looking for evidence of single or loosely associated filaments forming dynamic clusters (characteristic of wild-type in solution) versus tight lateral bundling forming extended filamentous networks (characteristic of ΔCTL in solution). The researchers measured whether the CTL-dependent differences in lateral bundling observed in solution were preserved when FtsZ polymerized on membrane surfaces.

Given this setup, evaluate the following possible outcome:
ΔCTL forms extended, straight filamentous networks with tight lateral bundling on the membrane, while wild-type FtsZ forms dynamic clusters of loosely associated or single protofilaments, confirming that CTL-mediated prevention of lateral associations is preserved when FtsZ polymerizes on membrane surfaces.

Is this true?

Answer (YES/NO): YES